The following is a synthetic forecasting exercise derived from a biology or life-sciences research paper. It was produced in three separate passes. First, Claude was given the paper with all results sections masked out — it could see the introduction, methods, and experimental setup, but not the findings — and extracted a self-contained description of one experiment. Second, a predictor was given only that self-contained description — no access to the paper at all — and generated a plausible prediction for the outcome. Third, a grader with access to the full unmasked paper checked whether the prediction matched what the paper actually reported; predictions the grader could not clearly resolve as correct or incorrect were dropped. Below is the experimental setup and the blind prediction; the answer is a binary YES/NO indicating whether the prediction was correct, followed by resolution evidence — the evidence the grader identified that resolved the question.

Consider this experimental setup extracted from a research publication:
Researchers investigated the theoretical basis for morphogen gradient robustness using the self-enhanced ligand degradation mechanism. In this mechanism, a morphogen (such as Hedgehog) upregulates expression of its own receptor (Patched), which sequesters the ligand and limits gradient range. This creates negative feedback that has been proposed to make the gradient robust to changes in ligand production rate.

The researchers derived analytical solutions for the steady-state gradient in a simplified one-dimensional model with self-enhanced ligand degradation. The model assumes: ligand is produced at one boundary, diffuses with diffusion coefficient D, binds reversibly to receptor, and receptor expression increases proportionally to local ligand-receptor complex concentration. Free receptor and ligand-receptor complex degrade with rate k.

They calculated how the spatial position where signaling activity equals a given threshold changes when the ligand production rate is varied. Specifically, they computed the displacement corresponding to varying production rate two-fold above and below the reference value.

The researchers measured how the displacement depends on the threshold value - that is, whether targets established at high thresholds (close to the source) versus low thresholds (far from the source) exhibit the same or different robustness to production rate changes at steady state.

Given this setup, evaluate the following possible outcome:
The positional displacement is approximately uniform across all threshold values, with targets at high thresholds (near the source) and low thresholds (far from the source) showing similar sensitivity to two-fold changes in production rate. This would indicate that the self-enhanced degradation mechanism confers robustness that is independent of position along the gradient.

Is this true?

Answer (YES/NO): YES